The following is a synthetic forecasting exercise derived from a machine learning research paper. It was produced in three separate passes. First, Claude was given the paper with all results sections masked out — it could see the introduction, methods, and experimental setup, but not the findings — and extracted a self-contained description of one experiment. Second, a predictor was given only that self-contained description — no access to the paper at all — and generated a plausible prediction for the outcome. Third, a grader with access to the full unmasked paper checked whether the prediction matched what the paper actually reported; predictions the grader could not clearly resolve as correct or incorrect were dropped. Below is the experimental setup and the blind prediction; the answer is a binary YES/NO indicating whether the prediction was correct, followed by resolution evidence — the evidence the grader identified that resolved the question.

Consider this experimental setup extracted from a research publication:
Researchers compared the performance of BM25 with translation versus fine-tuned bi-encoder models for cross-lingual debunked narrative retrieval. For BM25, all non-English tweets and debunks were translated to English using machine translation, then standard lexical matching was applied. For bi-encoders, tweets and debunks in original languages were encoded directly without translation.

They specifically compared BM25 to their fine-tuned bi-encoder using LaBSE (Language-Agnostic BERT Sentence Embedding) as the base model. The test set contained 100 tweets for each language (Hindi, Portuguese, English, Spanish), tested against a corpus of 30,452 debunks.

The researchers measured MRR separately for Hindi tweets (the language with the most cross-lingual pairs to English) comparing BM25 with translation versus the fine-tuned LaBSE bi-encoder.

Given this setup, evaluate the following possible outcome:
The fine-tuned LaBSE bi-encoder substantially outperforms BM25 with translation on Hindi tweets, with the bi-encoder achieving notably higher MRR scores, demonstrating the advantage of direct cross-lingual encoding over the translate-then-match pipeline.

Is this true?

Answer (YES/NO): YES